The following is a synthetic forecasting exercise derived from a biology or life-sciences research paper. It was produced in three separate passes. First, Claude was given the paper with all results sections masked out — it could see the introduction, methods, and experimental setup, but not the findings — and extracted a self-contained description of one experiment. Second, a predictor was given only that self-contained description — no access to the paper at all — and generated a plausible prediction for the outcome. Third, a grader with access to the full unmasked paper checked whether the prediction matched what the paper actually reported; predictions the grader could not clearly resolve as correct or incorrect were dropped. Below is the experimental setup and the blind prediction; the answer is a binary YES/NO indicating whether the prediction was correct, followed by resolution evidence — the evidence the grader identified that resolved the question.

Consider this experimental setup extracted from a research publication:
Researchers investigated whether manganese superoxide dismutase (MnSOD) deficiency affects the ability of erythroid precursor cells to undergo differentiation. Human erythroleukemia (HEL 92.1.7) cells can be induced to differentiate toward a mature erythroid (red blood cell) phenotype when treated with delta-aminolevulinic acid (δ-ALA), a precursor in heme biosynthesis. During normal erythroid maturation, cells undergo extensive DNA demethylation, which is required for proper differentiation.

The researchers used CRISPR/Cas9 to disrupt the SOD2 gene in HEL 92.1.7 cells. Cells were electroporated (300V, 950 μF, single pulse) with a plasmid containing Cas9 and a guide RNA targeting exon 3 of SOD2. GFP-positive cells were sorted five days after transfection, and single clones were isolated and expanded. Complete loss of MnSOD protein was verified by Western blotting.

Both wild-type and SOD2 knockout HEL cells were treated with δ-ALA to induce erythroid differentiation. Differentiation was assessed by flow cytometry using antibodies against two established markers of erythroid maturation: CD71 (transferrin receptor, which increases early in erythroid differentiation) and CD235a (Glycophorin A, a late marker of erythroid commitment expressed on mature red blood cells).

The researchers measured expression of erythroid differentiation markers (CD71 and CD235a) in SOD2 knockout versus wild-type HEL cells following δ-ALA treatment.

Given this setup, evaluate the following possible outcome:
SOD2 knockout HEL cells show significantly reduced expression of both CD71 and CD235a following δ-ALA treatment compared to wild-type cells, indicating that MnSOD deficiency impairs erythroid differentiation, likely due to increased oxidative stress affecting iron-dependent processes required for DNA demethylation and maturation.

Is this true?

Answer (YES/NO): NO